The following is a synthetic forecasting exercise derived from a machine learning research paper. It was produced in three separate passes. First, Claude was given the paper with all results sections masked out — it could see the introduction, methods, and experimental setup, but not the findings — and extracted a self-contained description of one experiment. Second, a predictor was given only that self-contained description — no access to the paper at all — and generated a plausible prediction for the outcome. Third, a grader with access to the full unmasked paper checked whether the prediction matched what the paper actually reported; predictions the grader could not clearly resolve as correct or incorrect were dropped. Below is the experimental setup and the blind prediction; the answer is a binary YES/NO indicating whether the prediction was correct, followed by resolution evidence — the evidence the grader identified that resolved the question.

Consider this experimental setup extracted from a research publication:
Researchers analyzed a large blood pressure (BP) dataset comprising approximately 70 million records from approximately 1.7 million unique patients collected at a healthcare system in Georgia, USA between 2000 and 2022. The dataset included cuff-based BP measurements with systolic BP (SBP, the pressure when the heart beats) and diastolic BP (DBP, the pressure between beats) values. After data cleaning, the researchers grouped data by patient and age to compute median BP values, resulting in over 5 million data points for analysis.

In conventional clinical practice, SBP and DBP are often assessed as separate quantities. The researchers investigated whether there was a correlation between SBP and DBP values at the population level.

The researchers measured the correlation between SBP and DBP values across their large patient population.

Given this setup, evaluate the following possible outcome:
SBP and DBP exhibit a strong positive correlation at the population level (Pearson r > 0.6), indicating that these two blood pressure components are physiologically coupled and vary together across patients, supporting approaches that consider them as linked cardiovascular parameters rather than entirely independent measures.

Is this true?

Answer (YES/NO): NO